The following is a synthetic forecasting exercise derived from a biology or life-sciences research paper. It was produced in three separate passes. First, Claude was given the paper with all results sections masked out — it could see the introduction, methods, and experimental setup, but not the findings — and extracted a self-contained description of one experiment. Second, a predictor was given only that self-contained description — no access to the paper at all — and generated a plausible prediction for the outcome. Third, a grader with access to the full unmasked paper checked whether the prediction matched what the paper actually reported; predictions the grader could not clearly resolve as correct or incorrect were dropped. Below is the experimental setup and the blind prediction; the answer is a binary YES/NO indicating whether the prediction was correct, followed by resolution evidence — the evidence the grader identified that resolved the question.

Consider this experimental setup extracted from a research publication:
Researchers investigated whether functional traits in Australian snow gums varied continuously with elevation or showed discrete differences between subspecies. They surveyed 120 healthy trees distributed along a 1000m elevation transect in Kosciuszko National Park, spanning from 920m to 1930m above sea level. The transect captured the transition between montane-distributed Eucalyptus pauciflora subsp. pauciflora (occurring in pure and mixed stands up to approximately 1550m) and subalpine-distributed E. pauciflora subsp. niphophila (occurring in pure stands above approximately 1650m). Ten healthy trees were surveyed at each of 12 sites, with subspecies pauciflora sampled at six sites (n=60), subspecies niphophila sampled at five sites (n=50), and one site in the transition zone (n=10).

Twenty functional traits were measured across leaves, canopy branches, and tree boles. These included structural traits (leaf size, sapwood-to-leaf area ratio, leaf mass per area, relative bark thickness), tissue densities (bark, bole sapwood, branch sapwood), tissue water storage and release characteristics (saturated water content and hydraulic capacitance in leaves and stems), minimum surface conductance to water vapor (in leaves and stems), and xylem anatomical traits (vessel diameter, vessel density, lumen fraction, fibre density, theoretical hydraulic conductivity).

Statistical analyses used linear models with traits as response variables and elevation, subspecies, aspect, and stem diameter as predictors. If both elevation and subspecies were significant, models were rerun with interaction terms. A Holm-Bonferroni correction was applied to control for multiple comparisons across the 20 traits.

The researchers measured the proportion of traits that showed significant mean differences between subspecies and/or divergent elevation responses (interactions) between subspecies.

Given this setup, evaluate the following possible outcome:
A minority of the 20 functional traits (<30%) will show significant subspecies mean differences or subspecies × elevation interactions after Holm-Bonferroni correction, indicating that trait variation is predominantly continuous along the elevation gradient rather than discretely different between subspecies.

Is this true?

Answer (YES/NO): NO